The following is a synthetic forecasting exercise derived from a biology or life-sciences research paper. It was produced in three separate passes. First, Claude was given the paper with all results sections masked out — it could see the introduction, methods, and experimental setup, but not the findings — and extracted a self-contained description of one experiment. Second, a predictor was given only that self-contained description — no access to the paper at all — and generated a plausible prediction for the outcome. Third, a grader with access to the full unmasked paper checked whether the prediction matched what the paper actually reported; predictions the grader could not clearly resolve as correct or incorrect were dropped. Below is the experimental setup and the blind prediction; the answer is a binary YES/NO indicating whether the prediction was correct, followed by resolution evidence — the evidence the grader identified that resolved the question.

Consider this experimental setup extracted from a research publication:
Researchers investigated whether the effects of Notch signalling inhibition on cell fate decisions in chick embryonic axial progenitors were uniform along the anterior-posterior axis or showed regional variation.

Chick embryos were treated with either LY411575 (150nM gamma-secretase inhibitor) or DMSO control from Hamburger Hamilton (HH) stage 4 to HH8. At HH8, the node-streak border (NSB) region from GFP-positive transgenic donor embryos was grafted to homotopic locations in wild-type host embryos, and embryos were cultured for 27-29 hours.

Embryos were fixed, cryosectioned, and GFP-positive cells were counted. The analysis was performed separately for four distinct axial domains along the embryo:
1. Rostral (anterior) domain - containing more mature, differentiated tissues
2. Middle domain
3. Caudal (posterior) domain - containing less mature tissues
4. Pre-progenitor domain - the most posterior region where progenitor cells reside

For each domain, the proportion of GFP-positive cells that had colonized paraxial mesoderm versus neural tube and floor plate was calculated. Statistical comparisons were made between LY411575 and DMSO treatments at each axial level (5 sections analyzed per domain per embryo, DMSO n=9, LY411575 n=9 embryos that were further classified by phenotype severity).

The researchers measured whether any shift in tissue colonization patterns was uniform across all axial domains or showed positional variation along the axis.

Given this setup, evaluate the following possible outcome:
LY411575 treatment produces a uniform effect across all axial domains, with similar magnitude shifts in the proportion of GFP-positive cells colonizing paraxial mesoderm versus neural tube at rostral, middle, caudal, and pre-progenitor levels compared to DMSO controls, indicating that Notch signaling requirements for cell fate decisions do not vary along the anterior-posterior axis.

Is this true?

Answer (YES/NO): NO